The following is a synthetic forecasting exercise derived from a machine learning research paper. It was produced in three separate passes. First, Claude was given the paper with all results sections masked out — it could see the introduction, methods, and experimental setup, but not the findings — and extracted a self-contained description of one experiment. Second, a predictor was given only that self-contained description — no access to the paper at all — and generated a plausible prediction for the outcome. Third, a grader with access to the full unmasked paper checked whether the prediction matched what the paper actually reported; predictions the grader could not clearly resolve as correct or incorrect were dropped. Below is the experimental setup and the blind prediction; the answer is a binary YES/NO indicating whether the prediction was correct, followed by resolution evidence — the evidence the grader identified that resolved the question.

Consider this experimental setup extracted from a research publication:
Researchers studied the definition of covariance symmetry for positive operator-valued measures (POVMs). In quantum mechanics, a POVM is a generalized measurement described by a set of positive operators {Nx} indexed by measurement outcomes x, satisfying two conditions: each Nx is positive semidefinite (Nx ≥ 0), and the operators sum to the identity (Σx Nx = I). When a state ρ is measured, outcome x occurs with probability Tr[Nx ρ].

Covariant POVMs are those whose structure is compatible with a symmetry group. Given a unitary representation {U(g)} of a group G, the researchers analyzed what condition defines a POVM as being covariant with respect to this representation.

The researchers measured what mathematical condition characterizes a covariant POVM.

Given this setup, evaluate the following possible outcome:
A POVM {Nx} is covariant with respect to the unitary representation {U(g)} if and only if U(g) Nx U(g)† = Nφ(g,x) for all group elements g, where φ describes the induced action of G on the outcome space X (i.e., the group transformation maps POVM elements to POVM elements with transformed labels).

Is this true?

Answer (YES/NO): YES